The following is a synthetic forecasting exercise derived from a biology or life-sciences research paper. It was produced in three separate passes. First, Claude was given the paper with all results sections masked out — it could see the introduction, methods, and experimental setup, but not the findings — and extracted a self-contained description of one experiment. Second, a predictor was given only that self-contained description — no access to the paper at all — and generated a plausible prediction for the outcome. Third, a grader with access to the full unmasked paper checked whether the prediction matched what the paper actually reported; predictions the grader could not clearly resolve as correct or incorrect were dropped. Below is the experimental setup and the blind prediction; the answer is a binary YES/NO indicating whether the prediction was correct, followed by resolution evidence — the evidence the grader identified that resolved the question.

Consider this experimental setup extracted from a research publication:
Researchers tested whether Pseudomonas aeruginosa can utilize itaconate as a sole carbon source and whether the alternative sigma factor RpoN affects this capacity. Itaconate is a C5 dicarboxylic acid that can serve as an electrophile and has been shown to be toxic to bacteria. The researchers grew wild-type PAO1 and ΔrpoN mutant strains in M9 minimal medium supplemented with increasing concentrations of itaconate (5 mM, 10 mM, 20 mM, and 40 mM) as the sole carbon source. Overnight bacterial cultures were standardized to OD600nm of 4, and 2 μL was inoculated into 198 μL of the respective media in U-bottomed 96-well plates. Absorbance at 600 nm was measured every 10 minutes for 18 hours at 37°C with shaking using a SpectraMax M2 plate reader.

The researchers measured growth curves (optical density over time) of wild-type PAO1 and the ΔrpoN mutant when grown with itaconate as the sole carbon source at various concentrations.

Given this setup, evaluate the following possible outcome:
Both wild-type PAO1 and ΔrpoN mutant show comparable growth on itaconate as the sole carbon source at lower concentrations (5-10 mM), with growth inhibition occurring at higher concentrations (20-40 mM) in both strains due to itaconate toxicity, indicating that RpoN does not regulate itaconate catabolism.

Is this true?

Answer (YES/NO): NO